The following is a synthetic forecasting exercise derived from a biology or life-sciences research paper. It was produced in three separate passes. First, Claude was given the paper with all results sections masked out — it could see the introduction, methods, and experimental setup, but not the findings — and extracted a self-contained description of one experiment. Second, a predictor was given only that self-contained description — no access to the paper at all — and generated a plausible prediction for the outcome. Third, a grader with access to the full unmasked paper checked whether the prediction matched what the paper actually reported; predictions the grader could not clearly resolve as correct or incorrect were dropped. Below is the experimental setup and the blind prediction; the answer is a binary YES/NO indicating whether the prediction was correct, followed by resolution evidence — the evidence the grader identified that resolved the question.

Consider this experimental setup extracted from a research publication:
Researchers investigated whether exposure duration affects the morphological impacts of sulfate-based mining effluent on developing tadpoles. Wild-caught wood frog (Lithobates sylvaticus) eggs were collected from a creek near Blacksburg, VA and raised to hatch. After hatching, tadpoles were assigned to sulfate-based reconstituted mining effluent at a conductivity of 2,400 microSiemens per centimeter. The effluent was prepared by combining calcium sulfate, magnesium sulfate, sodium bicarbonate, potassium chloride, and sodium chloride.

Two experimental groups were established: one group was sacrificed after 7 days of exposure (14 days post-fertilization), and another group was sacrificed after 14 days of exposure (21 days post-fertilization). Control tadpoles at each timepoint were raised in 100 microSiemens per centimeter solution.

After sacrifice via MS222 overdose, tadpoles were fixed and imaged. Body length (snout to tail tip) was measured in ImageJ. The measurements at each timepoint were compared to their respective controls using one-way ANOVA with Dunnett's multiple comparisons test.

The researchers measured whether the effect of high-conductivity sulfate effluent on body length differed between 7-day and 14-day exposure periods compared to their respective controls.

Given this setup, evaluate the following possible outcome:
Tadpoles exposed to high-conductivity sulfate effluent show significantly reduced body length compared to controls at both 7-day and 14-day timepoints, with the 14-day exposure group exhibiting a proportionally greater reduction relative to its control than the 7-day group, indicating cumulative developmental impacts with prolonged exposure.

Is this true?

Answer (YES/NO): NO